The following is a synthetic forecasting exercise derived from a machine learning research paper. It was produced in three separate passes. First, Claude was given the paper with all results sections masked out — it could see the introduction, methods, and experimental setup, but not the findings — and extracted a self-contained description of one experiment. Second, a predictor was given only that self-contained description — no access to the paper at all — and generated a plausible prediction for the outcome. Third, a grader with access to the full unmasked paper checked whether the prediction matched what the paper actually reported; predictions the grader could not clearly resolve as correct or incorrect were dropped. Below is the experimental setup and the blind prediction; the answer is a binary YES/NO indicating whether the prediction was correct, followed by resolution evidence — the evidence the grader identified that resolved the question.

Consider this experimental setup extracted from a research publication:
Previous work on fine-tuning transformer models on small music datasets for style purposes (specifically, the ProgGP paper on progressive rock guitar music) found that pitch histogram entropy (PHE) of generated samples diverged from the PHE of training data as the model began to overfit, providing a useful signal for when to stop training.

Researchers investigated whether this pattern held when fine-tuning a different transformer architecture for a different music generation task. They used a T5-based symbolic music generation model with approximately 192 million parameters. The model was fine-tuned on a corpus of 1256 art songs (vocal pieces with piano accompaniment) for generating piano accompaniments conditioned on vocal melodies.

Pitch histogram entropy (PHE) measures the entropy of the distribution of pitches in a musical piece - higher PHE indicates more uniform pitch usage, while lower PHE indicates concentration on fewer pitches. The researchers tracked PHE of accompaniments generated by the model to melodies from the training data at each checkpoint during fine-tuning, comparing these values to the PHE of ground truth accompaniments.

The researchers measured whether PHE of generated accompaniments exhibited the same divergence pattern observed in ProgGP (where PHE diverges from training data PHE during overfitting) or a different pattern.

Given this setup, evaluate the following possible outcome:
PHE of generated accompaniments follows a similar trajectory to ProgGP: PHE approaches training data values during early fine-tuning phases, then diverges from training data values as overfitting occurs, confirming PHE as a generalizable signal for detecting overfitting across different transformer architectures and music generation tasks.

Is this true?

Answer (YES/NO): NO